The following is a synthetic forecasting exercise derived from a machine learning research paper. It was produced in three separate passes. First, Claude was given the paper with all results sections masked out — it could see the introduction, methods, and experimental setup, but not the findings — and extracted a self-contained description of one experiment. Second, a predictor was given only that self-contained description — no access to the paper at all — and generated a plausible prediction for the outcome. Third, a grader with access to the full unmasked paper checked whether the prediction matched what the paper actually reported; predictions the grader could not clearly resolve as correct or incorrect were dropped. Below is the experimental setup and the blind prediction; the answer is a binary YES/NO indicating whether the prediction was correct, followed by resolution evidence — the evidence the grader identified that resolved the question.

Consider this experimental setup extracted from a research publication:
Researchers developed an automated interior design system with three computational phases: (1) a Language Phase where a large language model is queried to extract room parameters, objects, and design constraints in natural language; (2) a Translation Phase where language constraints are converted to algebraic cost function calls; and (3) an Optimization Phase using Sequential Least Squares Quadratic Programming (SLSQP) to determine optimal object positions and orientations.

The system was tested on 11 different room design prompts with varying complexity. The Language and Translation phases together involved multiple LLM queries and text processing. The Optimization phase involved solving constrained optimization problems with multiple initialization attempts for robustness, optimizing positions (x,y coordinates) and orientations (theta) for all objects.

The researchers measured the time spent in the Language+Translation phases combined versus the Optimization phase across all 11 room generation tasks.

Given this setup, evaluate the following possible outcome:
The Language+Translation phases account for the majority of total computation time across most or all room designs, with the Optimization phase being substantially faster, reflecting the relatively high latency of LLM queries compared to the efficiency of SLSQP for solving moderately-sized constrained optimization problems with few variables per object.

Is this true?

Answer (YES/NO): NO